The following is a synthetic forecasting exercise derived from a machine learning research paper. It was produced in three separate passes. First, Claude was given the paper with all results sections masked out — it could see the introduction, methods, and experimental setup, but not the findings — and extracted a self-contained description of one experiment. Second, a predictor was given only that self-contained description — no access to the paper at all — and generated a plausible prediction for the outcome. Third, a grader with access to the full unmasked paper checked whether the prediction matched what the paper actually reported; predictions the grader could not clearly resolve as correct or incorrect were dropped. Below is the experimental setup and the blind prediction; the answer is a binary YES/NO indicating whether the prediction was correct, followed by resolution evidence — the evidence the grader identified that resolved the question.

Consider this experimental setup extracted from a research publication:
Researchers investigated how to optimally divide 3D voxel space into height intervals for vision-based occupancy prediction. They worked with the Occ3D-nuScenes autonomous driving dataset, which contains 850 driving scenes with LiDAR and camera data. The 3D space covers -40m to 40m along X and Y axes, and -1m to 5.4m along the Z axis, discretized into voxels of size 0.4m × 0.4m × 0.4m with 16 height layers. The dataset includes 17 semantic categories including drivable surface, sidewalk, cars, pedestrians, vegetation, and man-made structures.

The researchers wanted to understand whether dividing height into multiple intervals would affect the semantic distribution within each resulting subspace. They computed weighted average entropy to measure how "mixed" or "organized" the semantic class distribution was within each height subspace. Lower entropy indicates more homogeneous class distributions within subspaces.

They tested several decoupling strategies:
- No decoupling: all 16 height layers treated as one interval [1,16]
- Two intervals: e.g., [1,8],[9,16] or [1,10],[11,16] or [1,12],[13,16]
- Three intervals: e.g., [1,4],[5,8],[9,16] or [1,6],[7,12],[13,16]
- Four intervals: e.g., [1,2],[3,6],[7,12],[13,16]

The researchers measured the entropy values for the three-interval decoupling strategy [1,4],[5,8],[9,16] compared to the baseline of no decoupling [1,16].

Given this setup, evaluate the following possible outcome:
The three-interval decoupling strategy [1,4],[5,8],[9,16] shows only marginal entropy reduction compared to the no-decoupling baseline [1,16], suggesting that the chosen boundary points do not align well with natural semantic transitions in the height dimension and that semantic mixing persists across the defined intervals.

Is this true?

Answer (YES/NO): NO